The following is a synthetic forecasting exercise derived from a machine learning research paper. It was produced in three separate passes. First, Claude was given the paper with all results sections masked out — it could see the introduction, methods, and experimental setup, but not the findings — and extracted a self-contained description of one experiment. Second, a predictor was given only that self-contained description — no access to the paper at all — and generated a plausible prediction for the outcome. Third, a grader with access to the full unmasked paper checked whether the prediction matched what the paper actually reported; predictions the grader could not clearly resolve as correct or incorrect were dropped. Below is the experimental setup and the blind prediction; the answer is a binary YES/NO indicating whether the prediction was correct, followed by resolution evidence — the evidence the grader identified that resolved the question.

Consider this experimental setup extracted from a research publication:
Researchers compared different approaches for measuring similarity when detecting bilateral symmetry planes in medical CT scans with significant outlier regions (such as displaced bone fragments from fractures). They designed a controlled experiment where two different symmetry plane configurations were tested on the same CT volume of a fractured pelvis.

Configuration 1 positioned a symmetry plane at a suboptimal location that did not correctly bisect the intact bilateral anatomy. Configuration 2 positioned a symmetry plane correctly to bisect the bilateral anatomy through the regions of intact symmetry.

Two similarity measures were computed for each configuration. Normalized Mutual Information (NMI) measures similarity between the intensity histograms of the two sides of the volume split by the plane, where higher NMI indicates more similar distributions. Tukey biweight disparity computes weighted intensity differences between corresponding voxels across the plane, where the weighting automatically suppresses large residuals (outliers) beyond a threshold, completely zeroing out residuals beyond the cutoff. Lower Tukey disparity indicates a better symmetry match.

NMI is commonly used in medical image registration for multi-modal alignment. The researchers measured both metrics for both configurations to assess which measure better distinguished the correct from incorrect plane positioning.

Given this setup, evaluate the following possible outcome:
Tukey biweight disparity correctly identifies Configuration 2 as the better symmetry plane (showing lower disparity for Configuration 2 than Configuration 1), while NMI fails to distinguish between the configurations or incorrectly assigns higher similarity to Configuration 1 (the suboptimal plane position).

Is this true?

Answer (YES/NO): YES